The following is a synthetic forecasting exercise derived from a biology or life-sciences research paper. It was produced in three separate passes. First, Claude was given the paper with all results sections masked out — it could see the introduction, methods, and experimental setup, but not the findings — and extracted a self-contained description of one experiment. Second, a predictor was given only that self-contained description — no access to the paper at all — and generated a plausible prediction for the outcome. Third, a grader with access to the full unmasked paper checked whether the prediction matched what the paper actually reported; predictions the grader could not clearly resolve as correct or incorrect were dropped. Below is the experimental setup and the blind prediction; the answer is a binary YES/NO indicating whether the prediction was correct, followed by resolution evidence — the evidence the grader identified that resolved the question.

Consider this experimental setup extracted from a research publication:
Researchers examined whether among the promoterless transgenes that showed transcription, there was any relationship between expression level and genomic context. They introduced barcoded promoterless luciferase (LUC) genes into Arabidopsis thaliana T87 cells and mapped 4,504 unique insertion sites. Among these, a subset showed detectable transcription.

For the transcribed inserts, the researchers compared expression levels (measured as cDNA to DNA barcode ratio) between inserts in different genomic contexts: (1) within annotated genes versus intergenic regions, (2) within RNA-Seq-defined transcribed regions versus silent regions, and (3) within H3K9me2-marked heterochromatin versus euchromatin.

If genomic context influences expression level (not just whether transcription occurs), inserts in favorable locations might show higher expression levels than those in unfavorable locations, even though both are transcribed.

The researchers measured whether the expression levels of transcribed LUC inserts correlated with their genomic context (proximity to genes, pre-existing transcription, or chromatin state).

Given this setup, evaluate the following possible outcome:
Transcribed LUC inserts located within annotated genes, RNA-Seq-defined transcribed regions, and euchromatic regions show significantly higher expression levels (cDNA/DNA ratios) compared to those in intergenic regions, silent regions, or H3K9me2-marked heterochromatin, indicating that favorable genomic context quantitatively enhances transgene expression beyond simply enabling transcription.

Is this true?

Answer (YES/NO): NO